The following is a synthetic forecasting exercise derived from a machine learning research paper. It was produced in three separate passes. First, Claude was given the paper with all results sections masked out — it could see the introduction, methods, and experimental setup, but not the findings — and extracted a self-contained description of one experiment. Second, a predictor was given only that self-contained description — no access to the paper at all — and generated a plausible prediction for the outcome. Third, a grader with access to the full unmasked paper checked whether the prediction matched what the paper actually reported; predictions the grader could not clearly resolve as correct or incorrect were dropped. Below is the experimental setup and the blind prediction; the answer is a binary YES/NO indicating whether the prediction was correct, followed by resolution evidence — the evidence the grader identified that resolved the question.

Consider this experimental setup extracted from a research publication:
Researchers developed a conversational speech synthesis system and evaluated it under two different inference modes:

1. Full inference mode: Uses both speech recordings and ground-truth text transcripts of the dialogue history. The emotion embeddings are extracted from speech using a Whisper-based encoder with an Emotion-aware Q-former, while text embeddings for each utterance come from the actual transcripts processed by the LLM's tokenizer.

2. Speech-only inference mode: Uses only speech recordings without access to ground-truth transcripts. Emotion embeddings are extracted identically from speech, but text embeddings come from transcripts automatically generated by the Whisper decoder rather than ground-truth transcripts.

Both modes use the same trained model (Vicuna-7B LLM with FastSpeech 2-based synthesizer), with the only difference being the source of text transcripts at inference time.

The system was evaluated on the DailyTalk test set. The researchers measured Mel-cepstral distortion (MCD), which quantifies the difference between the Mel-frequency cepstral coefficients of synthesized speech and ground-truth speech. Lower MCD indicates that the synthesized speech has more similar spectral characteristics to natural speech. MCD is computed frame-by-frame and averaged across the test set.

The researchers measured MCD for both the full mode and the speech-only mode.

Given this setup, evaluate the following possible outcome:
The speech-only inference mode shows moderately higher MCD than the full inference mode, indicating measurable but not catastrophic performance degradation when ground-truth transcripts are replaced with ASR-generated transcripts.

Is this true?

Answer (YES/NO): NO